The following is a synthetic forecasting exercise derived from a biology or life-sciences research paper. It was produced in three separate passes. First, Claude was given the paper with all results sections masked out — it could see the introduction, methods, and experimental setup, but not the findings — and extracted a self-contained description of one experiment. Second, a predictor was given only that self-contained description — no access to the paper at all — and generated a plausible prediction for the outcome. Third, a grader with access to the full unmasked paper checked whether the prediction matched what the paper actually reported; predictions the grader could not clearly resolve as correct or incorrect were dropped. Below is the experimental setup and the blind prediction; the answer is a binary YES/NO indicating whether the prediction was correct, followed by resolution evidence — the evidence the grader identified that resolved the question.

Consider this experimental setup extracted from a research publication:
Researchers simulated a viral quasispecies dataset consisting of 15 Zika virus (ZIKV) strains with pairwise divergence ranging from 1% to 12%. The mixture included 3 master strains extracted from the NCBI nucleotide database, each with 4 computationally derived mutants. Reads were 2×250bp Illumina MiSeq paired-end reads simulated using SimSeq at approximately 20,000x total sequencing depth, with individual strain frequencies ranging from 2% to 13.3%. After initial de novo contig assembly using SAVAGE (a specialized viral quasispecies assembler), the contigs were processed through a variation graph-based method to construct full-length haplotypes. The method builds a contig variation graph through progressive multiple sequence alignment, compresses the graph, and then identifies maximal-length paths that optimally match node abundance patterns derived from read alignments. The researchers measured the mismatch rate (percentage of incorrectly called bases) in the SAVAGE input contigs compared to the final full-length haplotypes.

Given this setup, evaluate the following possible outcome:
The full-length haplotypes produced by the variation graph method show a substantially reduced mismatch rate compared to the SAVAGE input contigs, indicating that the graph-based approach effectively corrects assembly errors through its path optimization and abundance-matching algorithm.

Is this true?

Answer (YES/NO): NO